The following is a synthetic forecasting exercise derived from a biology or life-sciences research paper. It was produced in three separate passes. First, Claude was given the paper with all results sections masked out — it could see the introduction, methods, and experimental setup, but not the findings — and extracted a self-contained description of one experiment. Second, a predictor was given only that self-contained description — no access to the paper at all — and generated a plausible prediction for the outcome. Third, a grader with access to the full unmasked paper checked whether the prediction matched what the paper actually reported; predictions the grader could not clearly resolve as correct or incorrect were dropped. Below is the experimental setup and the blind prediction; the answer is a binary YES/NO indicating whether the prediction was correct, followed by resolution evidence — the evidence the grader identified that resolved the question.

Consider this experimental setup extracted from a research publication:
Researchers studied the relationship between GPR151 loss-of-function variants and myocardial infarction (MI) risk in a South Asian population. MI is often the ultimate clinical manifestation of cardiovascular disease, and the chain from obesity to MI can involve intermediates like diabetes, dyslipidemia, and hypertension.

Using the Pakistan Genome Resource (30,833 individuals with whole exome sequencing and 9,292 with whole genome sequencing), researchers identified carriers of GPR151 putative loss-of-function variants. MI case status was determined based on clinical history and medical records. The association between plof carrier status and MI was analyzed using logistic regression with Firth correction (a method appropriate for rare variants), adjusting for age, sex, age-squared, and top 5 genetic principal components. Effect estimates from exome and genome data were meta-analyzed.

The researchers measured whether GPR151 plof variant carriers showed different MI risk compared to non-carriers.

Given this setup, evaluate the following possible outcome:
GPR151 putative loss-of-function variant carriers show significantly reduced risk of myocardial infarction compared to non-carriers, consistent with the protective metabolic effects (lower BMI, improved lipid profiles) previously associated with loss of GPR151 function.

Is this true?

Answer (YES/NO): NO